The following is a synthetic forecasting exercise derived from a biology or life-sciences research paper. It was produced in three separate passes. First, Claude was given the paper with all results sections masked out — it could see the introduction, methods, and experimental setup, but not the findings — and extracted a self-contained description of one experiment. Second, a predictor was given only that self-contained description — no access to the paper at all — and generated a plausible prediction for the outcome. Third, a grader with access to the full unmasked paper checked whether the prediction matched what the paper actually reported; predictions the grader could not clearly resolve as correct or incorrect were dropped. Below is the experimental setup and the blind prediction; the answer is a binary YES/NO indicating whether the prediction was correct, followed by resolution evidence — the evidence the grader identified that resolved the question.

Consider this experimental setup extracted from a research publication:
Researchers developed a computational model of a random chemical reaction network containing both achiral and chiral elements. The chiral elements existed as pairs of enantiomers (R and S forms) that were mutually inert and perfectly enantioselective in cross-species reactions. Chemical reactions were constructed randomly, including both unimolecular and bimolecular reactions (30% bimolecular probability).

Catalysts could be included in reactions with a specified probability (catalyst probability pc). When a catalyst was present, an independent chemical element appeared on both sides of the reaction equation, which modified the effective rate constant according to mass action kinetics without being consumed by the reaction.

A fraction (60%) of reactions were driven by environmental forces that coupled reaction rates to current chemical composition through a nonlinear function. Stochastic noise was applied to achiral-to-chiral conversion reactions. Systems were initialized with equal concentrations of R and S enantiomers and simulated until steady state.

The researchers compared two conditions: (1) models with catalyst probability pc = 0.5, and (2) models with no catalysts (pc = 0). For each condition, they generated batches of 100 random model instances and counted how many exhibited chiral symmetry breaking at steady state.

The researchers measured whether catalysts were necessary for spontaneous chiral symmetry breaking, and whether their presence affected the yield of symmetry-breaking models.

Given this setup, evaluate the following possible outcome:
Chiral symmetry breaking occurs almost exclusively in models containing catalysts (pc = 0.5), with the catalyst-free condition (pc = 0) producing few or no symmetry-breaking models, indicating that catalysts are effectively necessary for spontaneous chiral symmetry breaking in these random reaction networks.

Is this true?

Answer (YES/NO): NO